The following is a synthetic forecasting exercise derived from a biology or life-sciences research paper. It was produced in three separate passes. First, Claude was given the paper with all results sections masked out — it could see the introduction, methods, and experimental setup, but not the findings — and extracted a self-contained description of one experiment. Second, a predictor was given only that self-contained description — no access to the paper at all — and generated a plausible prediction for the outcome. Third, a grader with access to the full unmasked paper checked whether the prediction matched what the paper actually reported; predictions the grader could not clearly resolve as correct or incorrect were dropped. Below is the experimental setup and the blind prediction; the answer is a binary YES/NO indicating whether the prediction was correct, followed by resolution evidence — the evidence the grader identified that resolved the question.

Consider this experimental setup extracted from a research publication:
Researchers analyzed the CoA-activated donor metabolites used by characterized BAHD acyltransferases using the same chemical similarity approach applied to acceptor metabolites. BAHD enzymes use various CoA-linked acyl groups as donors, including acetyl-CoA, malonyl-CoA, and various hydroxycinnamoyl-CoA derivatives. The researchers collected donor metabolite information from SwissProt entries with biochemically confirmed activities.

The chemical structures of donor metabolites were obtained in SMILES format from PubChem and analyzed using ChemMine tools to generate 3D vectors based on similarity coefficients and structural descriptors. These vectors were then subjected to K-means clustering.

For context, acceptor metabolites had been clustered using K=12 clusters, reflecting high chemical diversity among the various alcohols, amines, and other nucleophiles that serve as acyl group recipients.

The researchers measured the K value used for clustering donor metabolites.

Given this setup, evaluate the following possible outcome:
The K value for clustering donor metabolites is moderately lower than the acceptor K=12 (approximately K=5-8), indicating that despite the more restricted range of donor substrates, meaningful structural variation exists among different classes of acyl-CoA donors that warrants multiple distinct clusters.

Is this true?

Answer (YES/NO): NO